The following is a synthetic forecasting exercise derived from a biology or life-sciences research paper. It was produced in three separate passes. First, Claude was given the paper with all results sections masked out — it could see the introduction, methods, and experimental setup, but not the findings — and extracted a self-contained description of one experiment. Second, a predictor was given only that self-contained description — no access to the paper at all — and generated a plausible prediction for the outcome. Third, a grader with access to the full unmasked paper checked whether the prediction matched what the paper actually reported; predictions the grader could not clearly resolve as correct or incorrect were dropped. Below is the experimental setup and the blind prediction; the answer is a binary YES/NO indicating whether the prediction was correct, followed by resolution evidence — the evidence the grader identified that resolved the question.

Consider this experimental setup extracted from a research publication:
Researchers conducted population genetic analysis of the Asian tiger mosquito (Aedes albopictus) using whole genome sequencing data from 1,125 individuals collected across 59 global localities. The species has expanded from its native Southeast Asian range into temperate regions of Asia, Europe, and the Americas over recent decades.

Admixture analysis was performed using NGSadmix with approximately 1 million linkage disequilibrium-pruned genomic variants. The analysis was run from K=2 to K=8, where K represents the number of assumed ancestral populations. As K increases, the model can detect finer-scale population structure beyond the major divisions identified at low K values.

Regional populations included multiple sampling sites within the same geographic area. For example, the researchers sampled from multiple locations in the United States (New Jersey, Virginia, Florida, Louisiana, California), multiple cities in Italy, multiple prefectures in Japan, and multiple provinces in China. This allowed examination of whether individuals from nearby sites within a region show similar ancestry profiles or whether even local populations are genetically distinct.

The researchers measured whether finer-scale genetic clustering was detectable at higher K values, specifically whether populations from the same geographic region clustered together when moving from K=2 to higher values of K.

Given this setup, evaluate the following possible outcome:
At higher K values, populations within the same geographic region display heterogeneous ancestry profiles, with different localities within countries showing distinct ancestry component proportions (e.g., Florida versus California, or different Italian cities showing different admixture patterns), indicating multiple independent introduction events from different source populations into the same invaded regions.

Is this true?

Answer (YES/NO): NO